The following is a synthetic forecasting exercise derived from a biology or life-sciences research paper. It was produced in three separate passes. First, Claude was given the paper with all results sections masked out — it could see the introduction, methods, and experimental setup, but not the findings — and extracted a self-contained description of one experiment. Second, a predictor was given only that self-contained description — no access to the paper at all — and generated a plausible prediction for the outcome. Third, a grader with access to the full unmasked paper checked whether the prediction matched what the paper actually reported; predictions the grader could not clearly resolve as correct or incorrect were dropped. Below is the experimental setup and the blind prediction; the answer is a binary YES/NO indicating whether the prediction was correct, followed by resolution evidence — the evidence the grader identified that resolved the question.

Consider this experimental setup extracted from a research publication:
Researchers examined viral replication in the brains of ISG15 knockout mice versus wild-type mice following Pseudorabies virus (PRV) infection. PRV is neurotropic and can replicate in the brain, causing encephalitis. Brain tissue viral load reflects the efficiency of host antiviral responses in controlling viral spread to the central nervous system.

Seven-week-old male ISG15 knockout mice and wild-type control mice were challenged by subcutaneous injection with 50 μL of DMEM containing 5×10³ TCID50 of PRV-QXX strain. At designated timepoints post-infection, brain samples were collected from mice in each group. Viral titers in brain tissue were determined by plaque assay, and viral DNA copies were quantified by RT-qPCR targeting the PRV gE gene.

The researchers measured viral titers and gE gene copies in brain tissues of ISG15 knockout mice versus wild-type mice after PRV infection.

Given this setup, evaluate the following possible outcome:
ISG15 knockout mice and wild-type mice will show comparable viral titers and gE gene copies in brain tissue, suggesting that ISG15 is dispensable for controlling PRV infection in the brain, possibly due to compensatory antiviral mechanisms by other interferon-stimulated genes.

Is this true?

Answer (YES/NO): NO